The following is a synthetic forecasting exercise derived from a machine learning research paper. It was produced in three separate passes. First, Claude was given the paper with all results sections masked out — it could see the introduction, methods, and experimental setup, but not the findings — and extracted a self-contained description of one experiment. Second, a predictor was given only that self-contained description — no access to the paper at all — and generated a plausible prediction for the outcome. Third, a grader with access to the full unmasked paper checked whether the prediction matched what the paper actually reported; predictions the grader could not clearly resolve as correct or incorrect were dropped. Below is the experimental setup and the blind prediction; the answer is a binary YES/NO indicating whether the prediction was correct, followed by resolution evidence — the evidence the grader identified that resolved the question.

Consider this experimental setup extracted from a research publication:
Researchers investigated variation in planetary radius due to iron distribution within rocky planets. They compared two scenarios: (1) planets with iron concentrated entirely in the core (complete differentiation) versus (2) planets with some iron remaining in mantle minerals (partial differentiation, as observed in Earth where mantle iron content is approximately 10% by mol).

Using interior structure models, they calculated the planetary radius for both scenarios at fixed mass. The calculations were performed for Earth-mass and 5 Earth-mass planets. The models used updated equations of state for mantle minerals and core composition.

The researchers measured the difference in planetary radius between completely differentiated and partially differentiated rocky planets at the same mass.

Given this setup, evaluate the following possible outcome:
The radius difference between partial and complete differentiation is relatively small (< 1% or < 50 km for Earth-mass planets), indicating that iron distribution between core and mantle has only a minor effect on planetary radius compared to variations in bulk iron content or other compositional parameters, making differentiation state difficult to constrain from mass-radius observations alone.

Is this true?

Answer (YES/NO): NO